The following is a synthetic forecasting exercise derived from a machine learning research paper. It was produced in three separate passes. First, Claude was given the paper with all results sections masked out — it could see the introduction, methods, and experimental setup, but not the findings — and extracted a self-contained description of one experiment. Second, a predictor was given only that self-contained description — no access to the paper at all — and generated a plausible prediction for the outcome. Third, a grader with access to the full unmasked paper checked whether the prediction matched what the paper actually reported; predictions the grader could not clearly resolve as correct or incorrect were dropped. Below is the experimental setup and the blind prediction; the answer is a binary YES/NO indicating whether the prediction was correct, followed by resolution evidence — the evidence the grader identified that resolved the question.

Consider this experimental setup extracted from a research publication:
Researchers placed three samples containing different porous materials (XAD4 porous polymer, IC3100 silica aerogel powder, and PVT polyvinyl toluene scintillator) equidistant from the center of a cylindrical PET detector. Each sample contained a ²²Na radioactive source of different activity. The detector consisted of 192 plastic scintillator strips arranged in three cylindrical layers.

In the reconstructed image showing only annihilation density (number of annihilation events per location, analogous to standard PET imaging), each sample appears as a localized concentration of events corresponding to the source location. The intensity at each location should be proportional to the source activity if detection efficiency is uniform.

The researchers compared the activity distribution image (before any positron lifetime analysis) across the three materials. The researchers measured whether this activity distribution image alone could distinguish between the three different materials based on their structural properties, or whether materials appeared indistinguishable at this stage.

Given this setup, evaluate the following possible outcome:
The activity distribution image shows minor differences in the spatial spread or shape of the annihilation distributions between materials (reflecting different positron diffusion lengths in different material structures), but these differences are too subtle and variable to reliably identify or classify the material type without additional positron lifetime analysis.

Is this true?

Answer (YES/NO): NO